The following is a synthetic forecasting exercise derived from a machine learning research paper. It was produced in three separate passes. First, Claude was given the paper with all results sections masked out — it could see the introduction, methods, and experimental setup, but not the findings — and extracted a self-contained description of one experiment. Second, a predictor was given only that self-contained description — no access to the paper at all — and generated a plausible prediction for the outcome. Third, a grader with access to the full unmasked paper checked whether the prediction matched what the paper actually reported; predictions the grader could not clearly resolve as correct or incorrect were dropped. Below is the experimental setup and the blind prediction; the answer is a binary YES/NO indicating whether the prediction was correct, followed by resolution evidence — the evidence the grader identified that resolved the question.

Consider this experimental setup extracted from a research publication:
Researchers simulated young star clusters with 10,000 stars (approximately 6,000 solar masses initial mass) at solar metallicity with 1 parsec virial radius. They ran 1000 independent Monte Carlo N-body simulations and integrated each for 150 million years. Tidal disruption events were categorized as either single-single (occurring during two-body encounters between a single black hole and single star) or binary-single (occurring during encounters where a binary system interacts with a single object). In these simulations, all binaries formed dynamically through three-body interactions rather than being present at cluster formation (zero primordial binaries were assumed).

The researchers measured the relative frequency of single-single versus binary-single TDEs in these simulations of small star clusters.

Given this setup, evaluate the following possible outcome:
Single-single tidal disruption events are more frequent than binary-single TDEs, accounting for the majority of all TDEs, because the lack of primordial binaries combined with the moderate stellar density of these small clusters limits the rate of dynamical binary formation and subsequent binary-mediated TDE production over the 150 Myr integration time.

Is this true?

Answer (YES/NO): NO